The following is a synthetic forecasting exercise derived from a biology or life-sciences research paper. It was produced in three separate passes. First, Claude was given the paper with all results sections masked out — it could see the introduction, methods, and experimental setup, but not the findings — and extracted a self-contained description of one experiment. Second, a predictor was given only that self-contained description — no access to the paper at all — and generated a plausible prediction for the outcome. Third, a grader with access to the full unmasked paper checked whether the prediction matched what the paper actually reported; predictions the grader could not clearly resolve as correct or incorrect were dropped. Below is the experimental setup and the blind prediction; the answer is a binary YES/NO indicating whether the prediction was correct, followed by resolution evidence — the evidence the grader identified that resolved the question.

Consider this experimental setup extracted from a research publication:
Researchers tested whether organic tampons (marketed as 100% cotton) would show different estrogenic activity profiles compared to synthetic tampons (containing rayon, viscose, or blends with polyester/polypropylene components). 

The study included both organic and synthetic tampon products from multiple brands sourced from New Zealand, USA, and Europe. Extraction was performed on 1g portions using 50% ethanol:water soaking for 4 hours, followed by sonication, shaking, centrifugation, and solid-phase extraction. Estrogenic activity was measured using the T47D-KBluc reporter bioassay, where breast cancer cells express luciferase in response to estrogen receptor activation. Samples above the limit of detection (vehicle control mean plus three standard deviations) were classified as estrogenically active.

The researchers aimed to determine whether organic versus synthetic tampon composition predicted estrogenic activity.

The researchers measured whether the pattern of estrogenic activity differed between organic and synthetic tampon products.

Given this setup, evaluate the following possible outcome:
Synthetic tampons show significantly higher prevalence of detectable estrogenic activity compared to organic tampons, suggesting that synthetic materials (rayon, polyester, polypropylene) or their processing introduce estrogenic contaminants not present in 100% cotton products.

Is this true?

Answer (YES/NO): NO